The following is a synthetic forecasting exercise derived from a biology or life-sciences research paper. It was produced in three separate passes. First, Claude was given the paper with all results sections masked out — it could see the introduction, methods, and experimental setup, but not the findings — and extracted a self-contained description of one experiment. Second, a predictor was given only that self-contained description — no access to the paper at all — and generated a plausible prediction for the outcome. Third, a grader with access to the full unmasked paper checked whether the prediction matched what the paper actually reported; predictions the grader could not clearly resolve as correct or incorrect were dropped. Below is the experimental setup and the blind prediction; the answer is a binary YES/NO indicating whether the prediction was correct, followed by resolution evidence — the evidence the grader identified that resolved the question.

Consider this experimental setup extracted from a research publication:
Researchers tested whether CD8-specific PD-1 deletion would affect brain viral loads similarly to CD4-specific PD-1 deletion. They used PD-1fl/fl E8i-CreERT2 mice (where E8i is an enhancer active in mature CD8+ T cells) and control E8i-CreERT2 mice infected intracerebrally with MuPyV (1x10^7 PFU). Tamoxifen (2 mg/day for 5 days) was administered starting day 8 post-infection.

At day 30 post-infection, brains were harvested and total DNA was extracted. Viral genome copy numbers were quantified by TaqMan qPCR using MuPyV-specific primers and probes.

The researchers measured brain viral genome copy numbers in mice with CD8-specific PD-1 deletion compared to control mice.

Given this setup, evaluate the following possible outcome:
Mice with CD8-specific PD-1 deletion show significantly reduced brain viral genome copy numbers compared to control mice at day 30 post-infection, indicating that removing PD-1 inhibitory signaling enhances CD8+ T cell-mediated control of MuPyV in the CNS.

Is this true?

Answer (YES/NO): NO